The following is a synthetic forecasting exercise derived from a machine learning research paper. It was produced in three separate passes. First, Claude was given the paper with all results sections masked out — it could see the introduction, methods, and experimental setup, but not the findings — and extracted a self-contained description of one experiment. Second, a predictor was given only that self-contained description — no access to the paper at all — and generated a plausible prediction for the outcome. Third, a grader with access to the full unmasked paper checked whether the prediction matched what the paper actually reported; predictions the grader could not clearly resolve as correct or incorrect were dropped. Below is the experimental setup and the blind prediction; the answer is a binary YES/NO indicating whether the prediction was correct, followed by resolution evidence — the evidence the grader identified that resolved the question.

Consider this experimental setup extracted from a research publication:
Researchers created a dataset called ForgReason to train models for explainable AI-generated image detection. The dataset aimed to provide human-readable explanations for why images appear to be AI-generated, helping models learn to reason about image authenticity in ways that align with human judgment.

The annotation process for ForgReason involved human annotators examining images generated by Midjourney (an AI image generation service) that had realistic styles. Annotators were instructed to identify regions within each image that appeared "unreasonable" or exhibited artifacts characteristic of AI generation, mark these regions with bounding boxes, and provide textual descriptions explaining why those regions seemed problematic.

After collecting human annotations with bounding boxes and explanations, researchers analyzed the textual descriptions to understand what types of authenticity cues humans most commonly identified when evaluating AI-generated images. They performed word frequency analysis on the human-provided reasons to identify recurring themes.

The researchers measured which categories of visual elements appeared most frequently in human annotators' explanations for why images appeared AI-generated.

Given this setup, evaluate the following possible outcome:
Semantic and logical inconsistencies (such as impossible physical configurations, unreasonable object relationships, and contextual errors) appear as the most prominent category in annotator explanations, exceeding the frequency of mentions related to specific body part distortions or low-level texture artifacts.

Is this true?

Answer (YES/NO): NO